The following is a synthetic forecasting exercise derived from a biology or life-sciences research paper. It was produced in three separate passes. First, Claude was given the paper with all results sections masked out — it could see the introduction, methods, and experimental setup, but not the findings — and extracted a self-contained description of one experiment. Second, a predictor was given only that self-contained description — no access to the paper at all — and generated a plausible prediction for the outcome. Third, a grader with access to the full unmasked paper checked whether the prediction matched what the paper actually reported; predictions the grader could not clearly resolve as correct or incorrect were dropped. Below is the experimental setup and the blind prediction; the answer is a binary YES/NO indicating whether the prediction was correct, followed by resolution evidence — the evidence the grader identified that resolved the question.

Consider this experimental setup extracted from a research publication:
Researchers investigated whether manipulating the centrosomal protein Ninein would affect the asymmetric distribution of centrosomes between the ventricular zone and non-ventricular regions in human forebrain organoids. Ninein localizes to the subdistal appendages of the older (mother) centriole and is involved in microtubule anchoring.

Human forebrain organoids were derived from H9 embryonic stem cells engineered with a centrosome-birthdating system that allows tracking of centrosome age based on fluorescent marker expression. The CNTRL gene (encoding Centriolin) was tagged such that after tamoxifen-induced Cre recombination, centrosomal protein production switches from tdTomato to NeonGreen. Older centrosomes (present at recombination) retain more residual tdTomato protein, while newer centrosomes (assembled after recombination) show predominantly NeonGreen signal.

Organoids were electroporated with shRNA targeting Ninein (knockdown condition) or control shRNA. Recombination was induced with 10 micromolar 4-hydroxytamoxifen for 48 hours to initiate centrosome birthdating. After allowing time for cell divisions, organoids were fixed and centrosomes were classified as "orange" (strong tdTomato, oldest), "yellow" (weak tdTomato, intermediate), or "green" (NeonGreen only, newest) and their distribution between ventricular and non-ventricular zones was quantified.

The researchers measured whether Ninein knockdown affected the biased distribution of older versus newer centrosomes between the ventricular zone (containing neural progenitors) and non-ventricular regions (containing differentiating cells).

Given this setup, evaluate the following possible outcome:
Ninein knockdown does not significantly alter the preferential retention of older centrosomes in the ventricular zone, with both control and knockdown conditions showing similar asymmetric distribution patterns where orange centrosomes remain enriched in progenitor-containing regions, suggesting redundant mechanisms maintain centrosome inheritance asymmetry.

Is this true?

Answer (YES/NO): NO